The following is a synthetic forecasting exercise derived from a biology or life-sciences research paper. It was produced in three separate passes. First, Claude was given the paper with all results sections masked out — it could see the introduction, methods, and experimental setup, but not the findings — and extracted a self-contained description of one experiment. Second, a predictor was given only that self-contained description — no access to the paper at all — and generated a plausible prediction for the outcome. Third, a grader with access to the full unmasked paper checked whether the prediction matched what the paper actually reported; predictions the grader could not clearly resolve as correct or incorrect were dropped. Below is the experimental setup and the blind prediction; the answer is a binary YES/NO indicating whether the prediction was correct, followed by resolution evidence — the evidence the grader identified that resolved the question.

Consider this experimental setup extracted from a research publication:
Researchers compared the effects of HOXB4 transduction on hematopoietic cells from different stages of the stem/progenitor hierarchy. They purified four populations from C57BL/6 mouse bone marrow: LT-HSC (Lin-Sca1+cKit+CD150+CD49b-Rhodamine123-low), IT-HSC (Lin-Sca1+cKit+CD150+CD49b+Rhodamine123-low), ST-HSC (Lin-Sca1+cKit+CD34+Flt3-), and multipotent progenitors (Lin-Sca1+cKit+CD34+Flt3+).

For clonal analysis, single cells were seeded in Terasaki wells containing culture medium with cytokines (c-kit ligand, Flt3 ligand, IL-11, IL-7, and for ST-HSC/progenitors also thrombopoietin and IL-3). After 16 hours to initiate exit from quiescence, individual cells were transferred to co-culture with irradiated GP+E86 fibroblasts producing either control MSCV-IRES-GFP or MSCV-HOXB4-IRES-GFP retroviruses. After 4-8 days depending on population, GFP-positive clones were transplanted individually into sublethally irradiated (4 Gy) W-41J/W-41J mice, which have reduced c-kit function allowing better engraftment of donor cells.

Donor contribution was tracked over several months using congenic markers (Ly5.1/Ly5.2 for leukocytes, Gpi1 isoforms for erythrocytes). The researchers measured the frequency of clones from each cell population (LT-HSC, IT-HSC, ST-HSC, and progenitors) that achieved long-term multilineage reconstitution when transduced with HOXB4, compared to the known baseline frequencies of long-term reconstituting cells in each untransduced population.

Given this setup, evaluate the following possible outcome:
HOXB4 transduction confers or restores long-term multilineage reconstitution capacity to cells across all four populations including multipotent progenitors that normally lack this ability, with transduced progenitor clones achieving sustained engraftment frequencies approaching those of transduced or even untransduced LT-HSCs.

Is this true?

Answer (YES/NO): NO